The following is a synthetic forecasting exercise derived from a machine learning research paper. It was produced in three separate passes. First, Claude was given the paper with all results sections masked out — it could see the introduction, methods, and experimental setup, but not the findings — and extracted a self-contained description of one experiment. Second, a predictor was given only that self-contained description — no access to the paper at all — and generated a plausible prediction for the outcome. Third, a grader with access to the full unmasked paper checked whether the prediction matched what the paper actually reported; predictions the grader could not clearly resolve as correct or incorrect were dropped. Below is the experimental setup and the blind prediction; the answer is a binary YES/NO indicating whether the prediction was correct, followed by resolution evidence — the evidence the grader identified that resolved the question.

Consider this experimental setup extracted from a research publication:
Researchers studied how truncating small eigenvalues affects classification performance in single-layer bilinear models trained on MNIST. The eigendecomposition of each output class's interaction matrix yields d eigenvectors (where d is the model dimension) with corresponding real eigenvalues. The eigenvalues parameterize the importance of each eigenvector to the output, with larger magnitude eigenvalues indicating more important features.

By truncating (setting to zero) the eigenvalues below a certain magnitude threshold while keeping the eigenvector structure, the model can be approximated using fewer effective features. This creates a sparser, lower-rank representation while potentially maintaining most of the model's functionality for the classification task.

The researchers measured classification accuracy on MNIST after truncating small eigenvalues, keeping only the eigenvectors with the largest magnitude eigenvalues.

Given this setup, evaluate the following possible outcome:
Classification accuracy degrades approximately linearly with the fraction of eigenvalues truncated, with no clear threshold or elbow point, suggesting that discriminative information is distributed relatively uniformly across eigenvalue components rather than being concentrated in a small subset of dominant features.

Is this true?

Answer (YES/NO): NO